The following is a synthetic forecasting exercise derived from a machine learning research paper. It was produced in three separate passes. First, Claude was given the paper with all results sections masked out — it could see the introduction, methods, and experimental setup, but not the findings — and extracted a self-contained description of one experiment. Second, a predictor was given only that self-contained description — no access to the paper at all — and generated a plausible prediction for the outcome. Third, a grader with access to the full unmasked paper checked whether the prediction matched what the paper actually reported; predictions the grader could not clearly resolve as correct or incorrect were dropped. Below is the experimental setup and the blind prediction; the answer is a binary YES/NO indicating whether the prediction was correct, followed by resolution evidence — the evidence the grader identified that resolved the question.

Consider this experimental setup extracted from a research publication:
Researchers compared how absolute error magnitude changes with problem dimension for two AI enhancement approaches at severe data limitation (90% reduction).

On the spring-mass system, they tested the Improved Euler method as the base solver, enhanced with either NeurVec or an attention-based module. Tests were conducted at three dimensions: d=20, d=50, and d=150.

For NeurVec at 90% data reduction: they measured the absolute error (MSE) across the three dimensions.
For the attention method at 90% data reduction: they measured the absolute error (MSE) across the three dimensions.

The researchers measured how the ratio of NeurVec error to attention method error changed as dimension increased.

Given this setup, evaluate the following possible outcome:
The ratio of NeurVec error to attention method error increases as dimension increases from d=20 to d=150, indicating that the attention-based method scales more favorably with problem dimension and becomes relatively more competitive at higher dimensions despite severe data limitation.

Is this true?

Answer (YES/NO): YES